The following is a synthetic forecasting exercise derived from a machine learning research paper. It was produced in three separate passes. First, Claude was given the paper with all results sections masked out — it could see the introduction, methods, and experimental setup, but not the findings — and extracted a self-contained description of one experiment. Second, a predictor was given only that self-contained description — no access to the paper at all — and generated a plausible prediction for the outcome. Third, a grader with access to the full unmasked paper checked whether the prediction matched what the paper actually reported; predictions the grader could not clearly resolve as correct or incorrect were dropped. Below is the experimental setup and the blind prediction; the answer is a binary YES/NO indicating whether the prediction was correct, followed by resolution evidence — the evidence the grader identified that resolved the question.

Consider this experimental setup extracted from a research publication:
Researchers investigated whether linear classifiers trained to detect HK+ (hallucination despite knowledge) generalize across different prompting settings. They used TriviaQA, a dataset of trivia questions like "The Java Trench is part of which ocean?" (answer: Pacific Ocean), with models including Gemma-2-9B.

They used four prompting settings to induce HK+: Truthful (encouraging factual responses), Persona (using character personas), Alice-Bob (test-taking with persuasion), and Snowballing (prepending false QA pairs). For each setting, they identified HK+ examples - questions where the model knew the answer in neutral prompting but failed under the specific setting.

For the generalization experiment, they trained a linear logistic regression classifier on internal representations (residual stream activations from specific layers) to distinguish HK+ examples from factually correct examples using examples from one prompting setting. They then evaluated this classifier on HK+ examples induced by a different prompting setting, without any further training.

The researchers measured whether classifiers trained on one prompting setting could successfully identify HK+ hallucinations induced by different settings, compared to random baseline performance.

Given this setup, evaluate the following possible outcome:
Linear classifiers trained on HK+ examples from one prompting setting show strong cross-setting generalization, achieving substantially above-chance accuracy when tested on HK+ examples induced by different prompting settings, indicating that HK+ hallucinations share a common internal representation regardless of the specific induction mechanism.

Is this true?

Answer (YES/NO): NO